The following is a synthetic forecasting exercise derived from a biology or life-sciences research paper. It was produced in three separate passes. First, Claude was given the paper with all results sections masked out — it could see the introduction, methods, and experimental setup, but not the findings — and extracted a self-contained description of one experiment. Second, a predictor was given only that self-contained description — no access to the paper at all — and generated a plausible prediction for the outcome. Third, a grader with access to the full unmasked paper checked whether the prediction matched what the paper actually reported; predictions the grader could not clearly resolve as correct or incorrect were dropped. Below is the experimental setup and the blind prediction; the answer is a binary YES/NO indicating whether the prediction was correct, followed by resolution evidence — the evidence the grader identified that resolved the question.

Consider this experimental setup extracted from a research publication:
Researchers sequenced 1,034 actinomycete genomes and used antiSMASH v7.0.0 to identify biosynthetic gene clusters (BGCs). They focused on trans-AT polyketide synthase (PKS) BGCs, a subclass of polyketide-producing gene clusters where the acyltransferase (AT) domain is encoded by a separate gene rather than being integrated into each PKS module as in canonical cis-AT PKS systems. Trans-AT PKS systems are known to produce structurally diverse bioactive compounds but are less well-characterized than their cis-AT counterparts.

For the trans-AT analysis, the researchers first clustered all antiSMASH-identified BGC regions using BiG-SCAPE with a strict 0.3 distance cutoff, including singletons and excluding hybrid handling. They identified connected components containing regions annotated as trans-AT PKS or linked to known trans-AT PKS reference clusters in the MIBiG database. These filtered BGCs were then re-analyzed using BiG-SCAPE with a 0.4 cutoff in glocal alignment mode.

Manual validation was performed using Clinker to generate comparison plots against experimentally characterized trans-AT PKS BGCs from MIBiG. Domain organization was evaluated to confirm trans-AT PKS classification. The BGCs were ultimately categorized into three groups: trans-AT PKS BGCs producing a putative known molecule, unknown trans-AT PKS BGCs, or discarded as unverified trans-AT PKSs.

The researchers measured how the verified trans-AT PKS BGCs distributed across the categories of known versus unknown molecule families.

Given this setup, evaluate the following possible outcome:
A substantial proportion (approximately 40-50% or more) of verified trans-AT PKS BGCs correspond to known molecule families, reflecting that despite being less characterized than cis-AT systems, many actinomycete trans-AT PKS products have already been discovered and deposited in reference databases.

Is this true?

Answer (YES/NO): YES